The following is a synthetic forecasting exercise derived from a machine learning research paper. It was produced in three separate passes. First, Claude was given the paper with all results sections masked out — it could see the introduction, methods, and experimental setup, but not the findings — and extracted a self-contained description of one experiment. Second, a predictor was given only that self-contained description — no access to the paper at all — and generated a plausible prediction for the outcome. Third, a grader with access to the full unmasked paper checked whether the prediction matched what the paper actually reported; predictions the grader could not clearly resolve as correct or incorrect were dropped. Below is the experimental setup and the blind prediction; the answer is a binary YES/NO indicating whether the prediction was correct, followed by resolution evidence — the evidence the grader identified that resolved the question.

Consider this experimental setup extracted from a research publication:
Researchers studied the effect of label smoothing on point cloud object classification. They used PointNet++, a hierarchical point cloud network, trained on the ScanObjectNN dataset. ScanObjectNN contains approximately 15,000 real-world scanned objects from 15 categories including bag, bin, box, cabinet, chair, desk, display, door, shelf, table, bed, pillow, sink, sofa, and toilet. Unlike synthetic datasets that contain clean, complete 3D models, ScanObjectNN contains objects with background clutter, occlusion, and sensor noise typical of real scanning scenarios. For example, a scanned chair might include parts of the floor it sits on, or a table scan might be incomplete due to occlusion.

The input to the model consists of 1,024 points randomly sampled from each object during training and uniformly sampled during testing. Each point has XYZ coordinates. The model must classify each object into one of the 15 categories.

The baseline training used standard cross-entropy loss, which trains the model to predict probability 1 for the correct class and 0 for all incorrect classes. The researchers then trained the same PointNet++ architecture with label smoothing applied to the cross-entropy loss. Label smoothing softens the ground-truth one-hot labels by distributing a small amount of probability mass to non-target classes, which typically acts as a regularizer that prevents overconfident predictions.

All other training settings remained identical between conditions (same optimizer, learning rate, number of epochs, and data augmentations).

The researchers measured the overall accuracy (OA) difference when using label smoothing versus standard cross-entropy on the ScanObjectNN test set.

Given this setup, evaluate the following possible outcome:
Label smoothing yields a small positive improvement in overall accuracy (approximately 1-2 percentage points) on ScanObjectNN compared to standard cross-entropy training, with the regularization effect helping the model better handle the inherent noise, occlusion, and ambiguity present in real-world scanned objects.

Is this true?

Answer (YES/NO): YES